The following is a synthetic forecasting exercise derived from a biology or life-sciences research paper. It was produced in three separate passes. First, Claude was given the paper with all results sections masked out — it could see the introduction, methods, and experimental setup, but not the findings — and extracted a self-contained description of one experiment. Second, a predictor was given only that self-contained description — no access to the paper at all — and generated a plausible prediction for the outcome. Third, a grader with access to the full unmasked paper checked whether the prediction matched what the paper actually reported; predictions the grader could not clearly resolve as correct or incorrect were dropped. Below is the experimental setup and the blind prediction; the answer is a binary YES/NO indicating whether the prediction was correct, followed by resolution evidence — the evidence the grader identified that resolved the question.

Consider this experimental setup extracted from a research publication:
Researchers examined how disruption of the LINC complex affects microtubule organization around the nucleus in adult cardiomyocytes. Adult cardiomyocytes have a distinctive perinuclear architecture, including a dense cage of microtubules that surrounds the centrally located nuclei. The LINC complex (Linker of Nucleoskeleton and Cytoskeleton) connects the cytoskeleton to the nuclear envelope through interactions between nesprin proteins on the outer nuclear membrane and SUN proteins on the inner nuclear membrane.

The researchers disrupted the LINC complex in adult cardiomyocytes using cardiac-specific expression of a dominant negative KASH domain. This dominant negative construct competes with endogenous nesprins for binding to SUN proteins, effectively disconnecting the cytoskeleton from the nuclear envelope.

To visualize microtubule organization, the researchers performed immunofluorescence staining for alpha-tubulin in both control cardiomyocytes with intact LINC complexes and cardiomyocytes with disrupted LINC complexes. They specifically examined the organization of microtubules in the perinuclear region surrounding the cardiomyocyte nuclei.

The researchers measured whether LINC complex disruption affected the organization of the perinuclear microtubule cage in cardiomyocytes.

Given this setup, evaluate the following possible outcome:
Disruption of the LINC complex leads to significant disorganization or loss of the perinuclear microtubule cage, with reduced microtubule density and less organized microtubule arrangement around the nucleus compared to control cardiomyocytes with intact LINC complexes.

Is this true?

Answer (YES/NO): YES